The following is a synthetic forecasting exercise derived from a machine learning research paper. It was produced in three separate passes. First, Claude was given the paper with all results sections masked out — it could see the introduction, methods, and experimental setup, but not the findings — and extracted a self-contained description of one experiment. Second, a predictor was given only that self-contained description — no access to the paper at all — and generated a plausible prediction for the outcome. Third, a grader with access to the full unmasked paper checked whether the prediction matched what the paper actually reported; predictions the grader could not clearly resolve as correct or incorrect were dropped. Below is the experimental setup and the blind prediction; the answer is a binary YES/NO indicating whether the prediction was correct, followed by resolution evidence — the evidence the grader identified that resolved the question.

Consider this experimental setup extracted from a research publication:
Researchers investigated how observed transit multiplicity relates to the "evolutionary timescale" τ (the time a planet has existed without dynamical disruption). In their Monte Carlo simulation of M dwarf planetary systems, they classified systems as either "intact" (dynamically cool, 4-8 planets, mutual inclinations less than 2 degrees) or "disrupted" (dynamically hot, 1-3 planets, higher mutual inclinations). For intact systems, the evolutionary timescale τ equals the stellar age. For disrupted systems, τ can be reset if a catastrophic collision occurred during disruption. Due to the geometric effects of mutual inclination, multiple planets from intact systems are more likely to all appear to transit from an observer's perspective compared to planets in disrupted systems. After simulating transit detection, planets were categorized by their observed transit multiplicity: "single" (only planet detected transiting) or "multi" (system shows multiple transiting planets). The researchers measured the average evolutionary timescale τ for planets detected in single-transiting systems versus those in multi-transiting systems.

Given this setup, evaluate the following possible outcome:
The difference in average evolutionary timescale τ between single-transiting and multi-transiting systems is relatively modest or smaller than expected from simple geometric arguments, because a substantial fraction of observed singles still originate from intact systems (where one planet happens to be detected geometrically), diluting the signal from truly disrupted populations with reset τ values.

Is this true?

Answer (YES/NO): NO